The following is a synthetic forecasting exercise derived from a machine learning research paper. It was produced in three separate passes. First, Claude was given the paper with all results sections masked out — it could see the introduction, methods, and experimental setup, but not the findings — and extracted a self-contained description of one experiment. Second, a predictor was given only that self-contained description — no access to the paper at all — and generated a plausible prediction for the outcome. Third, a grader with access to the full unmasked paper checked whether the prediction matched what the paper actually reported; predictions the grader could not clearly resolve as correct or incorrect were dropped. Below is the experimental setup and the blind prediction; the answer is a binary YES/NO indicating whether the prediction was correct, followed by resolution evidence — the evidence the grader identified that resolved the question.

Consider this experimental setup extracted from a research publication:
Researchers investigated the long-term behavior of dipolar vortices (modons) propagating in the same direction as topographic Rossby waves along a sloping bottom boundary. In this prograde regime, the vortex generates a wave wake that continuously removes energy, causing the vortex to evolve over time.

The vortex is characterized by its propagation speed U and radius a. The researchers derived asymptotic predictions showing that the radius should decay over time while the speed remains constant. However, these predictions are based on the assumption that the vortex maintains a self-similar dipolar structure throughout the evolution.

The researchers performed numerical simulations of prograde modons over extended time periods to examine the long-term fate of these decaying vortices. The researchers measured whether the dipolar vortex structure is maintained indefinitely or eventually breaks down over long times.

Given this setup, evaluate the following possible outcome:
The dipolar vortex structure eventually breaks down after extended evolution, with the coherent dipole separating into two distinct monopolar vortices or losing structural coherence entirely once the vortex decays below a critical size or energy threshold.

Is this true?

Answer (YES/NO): YES